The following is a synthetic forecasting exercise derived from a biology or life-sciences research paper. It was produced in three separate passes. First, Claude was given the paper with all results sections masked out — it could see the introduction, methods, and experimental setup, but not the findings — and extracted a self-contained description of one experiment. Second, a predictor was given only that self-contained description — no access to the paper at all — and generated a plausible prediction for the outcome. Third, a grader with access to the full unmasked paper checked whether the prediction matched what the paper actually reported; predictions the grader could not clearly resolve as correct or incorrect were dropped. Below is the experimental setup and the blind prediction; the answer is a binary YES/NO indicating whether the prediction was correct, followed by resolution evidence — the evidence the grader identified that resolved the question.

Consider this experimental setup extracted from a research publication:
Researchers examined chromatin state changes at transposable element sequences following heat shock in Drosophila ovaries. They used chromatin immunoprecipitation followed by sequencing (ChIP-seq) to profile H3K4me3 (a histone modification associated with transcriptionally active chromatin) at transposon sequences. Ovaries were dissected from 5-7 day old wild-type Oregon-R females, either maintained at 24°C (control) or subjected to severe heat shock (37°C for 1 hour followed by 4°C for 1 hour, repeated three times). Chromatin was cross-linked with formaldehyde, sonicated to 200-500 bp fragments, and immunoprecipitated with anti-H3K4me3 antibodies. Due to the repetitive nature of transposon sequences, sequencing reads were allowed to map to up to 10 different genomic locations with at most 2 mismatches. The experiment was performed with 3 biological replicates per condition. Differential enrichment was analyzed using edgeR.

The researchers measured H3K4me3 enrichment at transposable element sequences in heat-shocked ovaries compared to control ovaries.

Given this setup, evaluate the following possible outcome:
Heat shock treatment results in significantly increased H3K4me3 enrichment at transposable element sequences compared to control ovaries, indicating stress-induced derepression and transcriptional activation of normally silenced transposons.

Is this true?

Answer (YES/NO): NO